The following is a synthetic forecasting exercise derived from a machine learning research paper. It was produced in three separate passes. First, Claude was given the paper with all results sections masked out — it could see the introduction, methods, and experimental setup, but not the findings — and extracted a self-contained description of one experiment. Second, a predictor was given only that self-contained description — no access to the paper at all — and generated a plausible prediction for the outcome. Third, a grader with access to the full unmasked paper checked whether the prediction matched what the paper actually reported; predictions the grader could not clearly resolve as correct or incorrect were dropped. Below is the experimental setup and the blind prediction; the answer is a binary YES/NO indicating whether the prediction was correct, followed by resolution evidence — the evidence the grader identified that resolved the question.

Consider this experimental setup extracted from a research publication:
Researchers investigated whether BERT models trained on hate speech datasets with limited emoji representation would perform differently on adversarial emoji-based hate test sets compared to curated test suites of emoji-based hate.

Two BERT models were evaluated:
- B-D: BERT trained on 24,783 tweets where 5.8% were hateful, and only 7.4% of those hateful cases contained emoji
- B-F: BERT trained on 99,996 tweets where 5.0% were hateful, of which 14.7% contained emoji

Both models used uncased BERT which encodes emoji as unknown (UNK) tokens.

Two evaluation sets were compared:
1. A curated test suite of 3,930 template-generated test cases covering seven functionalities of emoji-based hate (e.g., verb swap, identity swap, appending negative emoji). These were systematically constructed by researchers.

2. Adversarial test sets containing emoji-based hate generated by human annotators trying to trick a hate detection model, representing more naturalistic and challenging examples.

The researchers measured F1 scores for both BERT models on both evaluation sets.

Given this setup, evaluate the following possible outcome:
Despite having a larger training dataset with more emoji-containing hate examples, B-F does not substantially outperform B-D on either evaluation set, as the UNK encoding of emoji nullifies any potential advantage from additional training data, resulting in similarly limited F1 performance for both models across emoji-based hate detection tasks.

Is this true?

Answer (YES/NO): YES